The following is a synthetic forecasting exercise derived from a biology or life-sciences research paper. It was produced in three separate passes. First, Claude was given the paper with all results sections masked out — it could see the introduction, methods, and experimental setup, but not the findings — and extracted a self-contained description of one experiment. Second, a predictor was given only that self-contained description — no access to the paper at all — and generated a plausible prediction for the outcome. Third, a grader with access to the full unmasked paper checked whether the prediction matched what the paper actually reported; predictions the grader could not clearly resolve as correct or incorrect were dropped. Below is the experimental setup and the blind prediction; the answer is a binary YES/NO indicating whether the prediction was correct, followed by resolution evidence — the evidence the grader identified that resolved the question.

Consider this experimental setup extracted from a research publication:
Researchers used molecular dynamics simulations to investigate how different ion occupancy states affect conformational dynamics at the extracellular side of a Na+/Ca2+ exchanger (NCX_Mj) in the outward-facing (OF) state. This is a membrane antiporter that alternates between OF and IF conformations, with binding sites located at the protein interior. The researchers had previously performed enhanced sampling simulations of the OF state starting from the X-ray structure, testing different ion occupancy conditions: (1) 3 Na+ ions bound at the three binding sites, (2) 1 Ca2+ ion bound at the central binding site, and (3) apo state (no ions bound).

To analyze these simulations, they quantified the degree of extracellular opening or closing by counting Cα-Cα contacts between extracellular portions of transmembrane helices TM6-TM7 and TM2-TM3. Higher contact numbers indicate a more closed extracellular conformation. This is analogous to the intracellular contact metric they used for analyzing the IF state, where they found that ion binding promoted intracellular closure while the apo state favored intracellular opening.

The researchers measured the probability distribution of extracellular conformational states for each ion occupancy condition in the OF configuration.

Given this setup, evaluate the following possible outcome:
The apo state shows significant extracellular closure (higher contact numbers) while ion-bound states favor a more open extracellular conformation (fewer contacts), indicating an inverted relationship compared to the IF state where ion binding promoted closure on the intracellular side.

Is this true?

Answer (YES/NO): NO